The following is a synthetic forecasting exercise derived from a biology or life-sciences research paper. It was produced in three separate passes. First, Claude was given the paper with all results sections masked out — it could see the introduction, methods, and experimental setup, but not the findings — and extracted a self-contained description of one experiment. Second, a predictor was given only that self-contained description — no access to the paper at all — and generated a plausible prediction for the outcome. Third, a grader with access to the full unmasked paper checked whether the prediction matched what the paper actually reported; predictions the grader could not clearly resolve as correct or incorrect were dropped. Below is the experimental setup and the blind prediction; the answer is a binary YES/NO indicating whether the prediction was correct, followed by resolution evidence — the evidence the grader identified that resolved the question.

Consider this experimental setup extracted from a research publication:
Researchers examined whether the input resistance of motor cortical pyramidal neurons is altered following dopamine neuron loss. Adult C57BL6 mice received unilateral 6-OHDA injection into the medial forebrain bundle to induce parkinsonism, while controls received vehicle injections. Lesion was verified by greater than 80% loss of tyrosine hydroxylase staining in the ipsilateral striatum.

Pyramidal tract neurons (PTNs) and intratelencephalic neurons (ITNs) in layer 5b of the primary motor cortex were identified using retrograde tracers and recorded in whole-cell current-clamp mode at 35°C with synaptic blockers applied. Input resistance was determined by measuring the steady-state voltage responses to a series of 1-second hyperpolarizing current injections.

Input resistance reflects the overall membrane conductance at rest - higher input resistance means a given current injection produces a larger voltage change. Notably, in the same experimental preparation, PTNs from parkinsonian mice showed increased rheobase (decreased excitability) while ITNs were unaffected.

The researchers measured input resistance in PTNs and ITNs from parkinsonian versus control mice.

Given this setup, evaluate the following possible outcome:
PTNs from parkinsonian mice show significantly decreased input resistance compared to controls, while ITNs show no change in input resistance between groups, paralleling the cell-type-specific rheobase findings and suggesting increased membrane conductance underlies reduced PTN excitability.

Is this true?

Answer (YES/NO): NO